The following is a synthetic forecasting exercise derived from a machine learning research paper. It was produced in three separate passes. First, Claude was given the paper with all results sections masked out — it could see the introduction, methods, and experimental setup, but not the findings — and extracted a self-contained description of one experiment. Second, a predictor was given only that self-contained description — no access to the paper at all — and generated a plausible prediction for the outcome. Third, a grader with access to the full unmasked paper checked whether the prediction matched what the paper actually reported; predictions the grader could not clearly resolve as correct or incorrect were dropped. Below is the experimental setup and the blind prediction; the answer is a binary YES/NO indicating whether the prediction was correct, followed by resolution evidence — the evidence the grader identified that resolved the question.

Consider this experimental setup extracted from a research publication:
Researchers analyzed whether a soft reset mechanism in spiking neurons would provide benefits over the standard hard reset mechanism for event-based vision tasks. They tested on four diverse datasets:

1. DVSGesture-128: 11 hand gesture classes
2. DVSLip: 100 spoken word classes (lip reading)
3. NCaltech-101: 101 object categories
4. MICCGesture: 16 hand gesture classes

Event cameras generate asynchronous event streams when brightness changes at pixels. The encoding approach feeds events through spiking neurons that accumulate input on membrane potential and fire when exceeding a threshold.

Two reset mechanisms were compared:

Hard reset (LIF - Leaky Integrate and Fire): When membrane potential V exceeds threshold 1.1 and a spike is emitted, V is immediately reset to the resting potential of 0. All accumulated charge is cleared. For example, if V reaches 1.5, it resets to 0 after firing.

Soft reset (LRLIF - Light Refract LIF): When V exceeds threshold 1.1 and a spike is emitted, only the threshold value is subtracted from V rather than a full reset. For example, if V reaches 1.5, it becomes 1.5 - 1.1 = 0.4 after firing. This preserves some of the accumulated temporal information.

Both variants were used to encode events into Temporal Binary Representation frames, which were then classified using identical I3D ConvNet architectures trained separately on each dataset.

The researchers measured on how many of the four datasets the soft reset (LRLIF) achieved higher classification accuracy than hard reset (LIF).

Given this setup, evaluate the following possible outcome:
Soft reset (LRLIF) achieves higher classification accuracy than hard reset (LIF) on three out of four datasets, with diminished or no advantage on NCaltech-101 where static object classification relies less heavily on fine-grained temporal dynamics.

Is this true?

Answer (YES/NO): NO